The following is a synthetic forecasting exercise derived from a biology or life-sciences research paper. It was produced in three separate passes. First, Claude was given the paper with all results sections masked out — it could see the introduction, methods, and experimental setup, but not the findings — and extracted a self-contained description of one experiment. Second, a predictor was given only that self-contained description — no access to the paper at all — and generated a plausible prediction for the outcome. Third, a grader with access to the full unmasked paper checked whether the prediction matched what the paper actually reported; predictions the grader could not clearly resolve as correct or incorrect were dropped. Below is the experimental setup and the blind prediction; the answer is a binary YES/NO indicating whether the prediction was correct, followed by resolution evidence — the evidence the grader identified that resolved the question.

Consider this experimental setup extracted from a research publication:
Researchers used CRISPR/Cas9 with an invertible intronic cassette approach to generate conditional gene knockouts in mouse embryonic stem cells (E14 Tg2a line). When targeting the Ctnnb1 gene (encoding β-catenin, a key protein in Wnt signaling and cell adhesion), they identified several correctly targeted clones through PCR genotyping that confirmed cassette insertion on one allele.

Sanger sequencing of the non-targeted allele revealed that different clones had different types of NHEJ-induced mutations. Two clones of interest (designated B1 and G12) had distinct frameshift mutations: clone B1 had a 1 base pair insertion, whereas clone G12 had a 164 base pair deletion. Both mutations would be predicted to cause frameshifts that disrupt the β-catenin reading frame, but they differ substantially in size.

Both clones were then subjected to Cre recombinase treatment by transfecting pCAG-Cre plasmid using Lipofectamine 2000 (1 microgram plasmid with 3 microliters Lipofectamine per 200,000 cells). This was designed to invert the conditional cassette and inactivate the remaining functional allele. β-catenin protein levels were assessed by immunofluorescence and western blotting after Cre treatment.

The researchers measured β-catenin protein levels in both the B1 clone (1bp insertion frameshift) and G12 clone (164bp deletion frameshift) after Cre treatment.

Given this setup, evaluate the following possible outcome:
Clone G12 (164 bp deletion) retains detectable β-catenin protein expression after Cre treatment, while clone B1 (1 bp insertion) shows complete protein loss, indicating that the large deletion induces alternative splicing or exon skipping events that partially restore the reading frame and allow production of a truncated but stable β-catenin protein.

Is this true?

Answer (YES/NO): NO